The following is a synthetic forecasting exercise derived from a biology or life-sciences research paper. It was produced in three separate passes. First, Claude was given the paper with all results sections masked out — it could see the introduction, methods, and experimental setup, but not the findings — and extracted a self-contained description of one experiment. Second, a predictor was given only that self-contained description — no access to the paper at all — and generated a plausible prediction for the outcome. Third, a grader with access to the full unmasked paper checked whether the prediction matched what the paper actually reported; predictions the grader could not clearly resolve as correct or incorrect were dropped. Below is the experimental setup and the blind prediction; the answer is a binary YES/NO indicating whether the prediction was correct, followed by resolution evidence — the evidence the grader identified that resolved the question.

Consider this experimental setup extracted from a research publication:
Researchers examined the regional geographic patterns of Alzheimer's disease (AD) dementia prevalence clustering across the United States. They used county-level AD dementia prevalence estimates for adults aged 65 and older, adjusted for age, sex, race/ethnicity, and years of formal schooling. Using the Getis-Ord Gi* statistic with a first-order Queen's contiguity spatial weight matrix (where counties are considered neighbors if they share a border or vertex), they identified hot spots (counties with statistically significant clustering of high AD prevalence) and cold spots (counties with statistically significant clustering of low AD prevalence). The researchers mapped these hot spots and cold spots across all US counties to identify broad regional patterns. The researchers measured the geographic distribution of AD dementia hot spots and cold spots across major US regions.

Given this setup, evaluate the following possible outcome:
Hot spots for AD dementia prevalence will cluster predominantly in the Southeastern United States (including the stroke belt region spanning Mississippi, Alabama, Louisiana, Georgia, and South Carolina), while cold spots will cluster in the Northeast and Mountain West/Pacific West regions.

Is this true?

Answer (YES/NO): YES